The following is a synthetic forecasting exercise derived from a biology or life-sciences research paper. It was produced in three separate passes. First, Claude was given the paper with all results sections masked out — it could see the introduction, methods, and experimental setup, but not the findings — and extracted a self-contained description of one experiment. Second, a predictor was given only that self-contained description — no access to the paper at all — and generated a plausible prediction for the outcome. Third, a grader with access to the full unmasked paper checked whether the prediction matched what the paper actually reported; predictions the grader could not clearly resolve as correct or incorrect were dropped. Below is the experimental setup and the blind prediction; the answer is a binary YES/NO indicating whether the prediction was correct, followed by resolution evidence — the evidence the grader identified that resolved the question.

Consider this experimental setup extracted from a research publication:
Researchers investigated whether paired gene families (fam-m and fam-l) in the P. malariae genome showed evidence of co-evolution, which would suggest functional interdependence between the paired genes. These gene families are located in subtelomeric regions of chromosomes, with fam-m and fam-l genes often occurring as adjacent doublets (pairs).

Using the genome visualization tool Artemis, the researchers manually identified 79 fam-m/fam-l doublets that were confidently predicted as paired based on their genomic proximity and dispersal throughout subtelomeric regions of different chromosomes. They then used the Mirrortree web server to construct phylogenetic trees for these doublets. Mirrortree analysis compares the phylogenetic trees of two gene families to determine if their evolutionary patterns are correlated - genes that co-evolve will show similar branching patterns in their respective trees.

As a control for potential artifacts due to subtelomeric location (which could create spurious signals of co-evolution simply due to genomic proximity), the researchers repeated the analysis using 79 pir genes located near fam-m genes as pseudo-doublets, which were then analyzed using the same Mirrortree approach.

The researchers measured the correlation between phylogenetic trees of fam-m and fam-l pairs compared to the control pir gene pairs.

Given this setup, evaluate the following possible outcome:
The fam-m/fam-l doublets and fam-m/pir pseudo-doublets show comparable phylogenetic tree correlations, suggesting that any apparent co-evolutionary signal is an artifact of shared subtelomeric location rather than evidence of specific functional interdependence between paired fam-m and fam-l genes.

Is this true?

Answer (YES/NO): NO